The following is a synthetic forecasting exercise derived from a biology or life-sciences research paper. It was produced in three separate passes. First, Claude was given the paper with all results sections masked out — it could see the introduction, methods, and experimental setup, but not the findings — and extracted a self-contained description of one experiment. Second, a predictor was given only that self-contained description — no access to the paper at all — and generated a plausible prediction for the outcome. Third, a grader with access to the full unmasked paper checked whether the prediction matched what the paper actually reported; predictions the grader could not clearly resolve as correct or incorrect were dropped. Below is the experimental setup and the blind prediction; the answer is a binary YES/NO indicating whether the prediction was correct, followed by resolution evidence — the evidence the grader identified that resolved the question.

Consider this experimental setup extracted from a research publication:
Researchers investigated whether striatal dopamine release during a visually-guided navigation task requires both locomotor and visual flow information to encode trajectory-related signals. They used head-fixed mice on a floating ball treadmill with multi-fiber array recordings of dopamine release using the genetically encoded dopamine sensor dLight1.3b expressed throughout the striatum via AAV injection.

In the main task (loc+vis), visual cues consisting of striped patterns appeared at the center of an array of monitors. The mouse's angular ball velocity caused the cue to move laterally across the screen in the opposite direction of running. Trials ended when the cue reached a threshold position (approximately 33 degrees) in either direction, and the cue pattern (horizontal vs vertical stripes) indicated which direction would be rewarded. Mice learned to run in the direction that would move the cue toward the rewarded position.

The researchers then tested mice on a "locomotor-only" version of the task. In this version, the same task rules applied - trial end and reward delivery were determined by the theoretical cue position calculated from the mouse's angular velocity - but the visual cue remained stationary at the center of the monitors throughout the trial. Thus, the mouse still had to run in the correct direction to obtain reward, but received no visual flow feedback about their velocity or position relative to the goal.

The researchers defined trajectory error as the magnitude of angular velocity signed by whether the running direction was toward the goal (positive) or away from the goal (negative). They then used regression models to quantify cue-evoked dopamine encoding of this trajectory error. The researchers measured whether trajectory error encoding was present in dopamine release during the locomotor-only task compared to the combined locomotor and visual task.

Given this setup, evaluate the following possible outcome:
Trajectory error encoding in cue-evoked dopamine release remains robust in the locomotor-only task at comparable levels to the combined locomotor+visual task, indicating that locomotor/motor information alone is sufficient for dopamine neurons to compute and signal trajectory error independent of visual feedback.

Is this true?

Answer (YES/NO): YES